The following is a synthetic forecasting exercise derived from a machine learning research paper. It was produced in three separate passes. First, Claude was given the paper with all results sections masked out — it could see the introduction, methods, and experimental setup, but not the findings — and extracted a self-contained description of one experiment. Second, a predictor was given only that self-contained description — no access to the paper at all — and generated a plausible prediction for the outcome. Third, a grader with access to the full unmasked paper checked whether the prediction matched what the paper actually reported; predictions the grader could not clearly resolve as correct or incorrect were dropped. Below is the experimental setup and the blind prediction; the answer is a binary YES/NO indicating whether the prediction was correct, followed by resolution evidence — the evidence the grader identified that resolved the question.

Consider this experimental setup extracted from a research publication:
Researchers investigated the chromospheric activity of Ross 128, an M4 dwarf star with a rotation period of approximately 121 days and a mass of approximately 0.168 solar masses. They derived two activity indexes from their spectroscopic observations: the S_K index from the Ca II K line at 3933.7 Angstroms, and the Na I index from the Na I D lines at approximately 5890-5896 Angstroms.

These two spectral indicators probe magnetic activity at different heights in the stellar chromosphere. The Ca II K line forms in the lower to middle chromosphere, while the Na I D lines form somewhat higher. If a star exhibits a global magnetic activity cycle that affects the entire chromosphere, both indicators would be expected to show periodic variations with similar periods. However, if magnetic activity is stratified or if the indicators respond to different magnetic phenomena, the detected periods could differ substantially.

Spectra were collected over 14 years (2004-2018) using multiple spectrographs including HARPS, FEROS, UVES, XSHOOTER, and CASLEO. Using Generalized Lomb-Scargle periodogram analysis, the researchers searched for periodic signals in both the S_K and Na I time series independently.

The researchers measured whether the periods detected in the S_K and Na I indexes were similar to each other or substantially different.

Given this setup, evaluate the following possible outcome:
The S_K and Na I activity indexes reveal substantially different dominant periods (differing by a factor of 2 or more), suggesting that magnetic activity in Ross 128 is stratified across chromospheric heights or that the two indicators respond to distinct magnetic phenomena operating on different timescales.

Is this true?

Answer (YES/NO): NO